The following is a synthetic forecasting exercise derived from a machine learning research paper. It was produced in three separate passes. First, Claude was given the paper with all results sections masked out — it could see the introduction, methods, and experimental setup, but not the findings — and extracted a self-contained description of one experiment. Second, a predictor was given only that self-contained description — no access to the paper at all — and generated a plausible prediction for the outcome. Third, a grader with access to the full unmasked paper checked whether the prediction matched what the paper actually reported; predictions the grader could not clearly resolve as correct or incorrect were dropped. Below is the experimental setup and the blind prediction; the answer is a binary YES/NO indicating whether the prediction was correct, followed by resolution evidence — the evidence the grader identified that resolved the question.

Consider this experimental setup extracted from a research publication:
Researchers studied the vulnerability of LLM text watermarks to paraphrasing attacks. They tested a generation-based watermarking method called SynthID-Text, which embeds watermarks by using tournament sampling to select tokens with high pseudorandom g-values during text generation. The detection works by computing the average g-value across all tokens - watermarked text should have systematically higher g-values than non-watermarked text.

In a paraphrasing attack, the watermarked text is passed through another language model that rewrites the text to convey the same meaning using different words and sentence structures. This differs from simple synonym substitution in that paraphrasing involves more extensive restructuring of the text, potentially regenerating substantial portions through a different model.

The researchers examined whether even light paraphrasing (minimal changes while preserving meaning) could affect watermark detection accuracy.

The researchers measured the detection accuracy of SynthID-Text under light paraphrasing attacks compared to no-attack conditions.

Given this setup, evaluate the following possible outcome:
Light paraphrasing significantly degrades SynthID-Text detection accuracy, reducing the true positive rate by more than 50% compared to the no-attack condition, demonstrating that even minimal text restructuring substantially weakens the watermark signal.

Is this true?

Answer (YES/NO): NO